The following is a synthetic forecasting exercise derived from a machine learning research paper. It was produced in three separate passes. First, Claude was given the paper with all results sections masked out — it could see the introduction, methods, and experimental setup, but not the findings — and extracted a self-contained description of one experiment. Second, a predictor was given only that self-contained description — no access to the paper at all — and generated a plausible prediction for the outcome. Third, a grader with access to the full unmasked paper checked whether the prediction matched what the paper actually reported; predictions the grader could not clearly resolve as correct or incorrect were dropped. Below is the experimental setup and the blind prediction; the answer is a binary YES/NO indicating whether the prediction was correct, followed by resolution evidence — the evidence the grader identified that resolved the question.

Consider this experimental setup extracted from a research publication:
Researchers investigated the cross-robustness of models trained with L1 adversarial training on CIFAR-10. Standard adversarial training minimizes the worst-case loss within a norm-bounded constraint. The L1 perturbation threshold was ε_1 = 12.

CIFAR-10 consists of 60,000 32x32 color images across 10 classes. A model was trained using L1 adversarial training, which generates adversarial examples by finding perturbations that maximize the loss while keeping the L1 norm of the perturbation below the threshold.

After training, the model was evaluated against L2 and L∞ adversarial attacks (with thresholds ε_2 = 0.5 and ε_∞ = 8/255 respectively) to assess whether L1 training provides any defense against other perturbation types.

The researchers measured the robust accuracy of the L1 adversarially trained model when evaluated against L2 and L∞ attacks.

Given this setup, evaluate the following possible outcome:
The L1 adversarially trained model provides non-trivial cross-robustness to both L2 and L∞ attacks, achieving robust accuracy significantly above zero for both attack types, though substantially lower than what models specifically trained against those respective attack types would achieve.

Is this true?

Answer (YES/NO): NO